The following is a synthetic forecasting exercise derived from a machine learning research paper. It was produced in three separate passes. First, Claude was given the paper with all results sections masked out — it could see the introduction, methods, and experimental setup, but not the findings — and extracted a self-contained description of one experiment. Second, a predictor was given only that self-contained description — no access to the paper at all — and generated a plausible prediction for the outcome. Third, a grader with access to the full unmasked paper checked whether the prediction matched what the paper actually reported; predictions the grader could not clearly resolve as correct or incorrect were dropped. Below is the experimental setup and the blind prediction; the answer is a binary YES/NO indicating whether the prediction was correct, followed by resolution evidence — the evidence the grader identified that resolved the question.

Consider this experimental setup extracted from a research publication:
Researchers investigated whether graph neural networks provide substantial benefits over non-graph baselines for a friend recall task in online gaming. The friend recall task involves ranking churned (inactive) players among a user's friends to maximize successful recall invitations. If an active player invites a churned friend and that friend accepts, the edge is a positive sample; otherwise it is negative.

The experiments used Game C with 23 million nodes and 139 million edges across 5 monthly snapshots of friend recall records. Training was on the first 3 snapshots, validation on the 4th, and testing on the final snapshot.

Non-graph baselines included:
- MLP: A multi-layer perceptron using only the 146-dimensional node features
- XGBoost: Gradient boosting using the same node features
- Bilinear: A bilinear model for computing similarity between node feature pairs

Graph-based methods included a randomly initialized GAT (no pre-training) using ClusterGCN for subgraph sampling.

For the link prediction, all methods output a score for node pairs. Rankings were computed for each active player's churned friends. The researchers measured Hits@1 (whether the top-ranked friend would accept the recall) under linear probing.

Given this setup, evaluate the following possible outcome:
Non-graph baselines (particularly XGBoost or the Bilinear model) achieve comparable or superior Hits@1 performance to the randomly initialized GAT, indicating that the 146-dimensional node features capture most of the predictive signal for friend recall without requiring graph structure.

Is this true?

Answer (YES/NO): NO